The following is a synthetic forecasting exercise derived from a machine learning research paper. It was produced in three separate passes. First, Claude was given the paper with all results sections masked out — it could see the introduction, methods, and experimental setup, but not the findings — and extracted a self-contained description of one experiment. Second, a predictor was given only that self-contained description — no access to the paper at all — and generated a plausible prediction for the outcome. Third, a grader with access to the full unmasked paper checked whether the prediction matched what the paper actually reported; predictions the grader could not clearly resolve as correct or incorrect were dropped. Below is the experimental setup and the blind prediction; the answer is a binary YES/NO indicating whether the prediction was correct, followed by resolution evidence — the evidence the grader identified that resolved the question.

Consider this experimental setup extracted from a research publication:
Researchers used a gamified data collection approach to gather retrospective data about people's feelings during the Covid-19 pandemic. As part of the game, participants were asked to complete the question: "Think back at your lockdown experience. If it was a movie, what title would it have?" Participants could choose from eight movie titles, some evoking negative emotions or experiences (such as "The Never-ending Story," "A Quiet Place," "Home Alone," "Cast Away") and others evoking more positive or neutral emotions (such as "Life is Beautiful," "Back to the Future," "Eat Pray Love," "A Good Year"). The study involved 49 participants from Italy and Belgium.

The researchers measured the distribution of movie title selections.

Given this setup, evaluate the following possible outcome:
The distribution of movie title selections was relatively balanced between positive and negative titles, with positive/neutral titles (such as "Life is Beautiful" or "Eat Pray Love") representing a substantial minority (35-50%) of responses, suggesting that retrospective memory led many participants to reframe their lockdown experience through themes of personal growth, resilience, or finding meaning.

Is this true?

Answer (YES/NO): NO